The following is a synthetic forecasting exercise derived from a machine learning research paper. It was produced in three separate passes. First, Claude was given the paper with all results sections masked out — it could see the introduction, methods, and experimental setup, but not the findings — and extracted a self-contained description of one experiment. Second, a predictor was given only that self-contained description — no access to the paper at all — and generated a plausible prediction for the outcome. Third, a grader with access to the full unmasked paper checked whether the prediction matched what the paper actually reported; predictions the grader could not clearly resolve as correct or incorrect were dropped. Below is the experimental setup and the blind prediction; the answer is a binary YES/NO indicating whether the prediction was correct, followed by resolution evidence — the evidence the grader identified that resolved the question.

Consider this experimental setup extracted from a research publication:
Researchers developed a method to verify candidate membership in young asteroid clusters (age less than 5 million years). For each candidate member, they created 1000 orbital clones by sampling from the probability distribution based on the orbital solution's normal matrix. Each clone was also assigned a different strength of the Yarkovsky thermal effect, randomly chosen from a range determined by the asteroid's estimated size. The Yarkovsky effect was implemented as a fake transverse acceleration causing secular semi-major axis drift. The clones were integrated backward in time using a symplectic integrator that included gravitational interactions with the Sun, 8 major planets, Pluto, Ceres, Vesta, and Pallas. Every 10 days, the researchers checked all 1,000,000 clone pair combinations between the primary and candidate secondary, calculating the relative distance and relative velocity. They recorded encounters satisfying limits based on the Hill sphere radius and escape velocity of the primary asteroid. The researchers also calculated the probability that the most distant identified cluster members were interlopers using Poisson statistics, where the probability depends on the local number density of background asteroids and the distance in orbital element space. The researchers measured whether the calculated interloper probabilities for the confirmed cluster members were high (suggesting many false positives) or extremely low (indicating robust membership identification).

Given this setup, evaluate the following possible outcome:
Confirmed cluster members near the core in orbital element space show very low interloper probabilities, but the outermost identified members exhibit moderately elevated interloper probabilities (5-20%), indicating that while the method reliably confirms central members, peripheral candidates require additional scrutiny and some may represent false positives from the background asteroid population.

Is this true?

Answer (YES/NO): NO